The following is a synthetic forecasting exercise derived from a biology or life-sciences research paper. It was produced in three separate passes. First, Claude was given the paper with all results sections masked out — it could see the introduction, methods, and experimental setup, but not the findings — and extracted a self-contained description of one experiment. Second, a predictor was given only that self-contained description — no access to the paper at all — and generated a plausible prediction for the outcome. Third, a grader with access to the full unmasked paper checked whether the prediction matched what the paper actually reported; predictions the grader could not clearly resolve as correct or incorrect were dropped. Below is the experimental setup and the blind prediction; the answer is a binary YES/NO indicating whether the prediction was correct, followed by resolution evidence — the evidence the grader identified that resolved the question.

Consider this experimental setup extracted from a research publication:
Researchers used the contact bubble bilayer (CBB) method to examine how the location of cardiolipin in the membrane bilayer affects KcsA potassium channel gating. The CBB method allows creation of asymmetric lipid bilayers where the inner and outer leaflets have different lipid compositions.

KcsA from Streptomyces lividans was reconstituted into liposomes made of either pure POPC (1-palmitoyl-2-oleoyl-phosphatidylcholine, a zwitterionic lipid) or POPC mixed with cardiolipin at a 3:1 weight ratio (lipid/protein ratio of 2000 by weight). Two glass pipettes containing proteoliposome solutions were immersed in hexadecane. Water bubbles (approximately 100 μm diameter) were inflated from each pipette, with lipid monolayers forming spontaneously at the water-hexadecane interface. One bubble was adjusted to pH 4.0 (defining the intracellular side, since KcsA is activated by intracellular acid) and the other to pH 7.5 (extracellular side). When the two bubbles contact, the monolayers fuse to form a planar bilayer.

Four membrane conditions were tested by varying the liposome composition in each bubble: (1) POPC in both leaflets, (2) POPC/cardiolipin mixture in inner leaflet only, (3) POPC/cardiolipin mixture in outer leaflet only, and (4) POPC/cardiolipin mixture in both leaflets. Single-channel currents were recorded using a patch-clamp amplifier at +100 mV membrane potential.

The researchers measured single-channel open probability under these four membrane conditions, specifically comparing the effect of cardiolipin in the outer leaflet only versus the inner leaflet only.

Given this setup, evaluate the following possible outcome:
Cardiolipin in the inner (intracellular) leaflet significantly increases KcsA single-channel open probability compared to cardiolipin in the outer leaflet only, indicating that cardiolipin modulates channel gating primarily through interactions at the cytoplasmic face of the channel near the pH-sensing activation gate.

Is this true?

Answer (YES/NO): NO